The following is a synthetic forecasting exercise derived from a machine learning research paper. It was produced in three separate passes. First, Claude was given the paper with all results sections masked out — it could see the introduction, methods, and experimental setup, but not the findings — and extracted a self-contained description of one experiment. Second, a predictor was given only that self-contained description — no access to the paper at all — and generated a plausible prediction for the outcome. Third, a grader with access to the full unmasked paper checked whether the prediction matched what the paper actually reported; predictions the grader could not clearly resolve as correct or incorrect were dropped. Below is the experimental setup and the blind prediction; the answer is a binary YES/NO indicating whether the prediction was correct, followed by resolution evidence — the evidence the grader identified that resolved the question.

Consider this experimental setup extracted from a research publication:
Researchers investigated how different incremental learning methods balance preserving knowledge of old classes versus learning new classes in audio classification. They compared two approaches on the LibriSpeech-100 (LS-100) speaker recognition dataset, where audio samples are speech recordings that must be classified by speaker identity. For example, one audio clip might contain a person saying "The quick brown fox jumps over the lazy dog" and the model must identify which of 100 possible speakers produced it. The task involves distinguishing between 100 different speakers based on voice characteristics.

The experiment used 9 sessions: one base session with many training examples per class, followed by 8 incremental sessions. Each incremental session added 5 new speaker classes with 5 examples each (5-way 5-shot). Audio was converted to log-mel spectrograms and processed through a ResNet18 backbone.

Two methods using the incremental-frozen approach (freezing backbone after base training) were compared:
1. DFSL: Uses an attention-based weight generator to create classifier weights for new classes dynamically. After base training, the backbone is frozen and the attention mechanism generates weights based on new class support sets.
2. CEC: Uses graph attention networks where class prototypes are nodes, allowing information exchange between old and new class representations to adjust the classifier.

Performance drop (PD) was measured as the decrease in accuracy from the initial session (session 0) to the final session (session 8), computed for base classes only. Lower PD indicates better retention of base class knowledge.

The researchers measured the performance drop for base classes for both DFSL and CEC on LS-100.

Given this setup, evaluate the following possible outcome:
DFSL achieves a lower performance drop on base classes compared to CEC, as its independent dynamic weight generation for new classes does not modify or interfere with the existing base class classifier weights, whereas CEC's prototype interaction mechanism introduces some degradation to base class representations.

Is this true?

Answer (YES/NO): YES